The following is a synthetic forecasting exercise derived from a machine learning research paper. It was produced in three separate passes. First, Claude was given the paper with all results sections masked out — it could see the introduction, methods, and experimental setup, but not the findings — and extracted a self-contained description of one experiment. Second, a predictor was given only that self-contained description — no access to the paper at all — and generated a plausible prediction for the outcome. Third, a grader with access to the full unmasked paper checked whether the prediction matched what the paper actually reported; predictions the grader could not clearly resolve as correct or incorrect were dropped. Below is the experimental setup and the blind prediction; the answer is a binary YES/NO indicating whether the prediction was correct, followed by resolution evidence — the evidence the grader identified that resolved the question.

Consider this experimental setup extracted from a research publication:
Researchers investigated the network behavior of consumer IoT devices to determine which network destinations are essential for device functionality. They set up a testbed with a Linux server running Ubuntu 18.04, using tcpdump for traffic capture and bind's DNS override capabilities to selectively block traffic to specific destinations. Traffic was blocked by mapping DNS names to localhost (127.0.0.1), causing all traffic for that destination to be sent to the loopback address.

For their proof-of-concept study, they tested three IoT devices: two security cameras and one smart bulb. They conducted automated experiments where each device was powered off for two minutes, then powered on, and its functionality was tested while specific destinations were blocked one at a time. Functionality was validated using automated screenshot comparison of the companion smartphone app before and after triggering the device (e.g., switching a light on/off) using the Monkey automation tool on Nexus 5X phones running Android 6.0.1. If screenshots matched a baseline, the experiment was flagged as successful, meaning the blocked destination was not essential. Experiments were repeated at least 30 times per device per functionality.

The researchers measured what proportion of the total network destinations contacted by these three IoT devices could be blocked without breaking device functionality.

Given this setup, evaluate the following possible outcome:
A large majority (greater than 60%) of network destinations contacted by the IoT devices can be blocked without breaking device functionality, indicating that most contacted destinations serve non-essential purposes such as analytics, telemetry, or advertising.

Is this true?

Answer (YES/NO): NO